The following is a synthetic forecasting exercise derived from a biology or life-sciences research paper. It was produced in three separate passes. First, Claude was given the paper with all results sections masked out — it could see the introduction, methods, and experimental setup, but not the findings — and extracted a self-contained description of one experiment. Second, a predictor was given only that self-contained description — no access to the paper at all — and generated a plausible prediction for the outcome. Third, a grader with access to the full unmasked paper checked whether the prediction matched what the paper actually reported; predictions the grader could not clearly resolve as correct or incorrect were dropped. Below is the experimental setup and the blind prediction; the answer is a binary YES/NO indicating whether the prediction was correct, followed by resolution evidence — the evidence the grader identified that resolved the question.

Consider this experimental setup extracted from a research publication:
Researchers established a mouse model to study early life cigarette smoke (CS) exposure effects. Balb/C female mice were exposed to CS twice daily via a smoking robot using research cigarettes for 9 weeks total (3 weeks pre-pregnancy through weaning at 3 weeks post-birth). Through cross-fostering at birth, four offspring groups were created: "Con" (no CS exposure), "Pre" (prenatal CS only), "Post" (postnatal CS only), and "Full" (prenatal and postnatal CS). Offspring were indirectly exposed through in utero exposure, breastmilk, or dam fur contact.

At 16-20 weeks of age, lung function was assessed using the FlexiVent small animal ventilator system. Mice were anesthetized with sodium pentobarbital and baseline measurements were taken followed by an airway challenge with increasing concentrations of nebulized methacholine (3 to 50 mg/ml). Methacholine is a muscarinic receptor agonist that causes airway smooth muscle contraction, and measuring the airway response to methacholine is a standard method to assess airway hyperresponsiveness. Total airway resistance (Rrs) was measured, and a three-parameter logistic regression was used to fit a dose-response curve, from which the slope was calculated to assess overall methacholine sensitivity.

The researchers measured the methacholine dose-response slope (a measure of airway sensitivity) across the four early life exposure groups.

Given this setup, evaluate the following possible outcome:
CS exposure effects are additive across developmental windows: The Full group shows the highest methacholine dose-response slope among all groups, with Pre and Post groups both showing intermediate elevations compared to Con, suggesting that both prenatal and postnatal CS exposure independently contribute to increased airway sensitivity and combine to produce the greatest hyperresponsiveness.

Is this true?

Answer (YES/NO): NO